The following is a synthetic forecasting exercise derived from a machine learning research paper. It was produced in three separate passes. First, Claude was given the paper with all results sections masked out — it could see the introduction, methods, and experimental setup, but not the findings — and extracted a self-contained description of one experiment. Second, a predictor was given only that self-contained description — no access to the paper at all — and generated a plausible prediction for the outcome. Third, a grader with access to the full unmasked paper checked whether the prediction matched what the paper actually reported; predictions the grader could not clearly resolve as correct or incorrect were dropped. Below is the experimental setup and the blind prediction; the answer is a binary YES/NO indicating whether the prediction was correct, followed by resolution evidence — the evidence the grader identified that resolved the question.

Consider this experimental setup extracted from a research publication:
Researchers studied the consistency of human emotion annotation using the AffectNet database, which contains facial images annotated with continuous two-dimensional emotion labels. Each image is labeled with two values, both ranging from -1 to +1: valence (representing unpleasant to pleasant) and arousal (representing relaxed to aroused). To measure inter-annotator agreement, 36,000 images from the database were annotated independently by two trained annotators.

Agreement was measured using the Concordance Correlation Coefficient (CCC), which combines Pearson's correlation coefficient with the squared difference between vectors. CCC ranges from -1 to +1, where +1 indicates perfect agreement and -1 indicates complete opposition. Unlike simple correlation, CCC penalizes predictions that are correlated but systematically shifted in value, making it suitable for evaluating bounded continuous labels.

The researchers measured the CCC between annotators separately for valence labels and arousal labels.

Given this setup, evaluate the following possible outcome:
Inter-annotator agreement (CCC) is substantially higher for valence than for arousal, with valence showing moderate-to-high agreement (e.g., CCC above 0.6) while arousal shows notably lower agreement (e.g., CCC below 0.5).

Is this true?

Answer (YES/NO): NO